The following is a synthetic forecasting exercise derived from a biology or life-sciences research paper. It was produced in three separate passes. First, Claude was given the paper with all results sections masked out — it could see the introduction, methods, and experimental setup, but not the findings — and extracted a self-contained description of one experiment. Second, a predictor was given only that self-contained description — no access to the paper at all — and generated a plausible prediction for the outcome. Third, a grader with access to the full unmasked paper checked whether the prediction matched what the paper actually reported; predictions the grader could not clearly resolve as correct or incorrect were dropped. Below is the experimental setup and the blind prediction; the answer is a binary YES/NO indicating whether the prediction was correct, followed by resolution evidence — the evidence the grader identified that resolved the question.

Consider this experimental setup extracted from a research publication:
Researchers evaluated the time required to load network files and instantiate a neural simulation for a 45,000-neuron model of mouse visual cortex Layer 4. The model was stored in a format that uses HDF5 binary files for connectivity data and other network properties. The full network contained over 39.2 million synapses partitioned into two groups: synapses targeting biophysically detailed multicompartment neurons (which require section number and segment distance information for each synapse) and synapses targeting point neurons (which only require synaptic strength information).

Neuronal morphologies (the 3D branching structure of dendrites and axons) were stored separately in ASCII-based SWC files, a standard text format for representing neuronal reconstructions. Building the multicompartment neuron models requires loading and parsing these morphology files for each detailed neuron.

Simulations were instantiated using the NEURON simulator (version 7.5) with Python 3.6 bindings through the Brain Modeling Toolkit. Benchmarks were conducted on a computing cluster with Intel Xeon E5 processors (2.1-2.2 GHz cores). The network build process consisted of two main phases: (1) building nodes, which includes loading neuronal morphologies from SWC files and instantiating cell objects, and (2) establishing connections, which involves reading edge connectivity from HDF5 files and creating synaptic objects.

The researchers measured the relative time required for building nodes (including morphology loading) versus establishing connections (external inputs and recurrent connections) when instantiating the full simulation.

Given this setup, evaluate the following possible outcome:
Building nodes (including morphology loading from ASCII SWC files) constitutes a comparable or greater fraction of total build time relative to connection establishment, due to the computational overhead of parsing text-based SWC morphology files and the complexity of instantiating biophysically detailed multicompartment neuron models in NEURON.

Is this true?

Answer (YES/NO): NO